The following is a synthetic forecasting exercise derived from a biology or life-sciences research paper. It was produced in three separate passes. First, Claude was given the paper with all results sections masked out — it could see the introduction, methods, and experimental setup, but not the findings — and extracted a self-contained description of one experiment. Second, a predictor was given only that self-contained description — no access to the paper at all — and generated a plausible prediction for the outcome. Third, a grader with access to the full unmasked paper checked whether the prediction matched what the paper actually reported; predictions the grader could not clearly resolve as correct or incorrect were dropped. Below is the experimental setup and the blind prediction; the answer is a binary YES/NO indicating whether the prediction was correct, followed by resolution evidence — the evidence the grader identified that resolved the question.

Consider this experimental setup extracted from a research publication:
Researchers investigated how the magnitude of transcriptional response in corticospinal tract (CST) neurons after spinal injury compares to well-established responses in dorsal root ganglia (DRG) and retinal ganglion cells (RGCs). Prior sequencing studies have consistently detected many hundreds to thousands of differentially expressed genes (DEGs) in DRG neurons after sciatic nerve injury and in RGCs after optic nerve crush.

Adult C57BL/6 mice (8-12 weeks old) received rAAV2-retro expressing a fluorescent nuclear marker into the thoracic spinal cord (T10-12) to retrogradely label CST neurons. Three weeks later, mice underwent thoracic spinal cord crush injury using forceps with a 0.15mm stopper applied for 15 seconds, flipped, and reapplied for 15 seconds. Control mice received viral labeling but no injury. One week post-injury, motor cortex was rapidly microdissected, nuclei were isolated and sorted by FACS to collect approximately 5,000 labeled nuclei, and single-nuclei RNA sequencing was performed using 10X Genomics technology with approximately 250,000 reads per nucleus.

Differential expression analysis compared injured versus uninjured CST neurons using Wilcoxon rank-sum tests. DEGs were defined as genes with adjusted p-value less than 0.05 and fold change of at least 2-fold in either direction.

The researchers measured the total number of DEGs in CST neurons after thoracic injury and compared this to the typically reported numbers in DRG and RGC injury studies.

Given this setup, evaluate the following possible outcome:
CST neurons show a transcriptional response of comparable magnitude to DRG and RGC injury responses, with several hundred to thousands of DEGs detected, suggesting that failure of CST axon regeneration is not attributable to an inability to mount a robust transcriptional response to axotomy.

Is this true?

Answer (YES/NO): NO